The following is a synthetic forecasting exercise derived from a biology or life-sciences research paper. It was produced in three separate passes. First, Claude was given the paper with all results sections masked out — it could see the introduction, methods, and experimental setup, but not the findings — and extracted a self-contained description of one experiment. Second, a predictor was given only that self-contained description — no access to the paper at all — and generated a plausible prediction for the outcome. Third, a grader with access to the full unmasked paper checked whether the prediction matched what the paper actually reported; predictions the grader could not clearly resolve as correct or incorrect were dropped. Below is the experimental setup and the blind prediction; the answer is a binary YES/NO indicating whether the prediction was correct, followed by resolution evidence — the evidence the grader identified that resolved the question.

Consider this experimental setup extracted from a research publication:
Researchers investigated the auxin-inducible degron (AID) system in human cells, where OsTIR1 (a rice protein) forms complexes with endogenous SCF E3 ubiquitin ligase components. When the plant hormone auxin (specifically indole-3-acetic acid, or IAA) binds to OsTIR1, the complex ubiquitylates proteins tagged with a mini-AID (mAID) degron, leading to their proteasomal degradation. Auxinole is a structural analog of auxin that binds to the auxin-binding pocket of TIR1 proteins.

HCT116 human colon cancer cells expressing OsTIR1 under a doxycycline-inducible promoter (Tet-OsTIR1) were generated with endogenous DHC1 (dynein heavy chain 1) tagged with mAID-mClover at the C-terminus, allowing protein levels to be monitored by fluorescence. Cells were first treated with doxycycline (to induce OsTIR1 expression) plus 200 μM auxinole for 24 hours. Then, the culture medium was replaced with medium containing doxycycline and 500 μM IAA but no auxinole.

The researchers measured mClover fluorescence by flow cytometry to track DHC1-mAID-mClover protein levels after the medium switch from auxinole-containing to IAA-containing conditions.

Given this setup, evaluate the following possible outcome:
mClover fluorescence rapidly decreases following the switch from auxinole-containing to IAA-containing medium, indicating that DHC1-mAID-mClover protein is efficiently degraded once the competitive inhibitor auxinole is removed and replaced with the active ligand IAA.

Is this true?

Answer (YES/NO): YES